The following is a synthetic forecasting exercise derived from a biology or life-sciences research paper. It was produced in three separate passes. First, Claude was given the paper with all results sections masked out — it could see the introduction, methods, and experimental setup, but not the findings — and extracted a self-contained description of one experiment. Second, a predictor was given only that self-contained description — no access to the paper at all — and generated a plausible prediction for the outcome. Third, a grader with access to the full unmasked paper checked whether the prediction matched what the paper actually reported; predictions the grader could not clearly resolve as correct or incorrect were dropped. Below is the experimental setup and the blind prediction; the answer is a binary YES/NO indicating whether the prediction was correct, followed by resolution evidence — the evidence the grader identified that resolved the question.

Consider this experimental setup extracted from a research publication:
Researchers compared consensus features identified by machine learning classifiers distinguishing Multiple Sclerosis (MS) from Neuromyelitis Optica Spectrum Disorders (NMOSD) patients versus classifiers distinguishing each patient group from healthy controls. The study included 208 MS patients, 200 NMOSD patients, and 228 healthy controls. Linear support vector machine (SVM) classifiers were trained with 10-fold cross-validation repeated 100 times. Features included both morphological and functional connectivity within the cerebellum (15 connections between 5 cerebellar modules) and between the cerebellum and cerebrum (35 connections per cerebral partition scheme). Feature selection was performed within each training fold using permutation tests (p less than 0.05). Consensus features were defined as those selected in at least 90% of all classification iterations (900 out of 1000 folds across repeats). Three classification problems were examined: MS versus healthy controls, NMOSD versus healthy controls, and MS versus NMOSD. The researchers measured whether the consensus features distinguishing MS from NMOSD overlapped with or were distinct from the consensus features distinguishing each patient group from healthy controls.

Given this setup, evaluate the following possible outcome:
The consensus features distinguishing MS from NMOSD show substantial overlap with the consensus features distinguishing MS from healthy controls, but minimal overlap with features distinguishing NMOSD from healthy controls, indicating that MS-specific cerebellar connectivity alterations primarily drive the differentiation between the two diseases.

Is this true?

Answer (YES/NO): NO